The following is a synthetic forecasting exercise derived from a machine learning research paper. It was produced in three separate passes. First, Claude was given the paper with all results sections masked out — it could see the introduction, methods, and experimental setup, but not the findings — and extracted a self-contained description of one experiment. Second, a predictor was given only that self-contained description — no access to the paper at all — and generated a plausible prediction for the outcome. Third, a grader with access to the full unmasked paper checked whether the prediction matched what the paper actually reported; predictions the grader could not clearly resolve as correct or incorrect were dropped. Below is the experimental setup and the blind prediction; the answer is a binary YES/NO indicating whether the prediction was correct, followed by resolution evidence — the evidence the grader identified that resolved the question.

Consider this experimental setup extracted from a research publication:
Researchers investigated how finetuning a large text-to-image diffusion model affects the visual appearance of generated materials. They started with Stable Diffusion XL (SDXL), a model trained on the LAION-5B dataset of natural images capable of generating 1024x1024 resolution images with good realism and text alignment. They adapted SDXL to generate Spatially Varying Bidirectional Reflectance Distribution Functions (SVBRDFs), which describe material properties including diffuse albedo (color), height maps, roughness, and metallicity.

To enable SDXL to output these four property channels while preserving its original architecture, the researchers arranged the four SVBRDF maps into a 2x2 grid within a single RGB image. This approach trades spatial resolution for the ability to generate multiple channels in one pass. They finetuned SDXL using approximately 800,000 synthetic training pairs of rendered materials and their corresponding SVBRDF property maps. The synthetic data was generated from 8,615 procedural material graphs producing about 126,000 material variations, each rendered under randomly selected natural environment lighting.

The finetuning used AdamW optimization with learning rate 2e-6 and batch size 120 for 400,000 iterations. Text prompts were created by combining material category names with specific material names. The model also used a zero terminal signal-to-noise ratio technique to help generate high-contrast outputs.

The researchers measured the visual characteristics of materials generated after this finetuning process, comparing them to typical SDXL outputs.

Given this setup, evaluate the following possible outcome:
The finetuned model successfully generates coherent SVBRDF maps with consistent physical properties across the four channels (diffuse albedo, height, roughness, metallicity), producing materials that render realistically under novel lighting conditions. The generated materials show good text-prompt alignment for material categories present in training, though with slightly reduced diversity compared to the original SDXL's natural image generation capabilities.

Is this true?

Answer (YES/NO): NO